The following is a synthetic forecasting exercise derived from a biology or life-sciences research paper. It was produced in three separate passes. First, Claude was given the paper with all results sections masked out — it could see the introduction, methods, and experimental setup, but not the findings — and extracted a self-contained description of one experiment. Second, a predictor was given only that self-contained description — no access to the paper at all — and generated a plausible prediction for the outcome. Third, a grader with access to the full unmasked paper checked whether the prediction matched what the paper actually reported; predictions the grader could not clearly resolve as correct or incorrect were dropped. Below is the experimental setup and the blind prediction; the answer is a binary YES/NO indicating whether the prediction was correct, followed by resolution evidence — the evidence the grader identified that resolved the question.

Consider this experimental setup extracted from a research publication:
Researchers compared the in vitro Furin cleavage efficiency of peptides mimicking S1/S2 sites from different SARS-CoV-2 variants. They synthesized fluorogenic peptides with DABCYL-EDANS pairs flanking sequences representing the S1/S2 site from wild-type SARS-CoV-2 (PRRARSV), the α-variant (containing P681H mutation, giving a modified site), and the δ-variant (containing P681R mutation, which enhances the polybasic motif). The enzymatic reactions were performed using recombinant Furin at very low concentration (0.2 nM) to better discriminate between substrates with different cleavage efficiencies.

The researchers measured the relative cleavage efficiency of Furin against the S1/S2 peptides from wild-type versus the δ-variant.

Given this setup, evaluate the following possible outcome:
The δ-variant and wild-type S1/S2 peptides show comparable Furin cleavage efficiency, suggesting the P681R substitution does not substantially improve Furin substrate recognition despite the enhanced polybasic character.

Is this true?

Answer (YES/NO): NO